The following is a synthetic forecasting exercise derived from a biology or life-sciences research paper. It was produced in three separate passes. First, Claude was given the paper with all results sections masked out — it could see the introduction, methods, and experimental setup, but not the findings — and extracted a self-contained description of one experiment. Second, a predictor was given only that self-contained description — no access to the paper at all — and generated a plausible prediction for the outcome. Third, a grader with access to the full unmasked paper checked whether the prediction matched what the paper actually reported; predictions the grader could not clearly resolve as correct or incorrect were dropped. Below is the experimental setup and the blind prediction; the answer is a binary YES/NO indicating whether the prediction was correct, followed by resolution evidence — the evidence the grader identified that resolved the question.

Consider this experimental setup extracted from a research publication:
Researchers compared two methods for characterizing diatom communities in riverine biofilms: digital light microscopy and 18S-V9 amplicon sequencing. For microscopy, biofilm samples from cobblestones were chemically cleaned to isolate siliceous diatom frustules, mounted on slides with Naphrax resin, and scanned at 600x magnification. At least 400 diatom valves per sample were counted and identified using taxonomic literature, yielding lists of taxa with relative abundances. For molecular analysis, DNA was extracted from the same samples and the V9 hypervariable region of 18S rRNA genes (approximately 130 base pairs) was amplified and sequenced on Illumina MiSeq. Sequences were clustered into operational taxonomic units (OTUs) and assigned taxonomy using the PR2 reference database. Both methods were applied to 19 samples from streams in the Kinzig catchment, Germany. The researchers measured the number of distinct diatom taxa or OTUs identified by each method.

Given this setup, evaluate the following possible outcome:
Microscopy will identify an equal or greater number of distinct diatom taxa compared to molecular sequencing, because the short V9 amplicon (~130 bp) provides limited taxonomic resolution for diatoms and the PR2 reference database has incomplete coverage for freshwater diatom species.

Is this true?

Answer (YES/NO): NO